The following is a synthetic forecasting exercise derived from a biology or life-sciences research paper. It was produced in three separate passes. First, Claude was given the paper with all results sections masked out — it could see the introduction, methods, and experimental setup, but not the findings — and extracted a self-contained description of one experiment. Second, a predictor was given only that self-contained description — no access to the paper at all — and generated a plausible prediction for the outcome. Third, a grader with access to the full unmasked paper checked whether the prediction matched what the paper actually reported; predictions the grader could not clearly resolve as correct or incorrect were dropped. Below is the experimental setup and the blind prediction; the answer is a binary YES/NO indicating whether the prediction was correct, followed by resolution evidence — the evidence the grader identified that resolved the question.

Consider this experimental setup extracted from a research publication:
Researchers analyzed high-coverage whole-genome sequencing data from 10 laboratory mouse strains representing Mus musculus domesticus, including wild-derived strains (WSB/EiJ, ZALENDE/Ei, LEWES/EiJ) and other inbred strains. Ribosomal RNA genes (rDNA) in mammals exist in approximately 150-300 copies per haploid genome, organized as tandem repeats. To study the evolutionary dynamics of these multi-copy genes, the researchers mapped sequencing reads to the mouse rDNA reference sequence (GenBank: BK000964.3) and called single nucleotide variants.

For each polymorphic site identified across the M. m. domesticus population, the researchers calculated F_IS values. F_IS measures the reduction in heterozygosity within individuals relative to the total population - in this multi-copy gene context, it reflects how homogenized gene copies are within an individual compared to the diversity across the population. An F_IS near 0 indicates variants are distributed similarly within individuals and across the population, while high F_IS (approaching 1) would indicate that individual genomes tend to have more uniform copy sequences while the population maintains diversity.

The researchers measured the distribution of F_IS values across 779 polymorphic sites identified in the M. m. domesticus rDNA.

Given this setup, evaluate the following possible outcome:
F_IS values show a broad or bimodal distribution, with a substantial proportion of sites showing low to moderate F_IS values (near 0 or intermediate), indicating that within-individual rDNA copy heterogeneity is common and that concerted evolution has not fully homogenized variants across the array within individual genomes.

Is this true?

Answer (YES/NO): NO